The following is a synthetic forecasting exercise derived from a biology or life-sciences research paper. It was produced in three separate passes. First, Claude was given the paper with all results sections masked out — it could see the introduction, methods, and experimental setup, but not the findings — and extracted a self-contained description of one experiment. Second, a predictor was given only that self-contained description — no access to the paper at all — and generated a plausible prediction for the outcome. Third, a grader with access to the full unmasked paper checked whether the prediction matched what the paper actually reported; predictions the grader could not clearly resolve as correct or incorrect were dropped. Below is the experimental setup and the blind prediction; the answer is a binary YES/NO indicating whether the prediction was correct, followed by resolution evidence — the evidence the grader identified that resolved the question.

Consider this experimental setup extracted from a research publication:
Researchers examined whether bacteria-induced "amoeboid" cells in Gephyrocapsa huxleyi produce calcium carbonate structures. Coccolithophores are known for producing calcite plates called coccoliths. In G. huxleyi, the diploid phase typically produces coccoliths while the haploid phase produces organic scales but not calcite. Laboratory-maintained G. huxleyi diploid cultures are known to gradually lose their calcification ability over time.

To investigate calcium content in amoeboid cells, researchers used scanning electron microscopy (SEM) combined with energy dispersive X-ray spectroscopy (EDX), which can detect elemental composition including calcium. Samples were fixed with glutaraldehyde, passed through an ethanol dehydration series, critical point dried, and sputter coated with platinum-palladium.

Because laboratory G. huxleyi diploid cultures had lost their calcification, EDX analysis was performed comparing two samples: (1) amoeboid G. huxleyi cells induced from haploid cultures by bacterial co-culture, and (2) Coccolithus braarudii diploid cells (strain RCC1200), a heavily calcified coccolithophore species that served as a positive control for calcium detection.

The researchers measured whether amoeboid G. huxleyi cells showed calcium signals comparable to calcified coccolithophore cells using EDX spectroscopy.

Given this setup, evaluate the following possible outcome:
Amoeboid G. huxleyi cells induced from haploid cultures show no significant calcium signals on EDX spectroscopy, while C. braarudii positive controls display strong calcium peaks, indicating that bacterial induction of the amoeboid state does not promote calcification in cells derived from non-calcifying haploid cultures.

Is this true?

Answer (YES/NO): YES